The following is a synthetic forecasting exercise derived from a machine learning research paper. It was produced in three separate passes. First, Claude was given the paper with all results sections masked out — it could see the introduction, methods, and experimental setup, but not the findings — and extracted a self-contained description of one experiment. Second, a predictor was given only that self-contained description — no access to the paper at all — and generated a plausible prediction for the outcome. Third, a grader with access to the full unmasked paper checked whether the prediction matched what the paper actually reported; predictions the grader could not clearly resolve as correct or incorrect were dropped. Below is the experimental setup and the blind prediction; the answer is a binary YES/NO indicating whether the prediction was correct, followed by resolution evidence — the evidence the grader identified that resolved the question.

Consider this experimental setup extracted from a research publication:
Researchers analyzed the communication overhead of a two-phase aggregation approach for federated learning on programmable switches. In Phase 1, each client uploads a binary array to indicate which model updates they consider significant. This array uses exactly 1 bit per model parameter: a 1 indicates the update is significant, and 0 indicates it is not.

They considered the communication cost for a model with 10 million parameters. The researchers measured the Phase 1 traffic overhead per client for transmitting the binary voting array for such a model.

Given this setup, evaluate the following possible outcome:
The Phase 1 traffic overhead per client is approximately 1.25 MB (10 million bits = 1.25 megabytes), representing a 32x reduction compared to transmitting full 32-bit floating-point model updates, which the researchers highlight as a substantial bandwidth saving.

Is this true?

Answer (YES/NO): NO